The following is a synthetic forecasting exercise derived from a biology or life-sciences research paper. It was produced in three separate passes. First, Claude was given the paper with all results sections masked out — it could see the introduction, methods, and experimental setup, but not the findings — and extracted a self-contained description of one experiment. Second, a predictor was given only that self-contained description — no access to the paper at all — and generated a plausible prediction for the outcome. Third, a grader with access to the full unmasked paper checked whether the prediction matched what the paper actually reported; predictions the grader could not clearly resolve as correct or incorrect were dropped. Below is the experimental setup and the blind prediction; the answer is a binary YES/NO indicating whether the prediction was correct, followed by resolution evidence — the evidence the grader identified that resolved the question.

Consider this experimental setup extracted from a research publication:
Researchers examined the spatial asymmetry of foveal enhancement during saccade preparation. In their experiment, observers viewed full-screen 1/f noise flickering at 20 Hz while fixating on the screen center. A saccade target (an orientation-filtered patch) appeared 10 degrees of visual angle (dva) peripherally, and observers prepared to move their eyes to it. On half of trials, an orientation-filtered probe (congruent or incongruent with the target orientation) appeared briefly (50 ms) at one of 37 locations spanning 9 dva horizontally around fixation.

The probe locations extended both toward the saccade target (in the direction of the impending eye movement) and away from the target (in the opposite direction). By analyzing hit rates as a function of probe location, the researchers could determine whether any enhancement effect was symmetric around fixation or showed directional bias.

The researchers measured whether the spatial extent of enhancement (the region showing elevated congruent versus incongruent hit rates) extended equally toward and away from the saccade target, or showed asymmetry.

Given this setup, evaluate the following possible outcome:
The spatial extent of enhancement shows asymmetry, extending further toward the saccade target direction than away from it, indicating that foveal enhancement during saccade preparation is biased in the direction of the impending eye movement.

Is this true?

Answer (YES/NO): YES